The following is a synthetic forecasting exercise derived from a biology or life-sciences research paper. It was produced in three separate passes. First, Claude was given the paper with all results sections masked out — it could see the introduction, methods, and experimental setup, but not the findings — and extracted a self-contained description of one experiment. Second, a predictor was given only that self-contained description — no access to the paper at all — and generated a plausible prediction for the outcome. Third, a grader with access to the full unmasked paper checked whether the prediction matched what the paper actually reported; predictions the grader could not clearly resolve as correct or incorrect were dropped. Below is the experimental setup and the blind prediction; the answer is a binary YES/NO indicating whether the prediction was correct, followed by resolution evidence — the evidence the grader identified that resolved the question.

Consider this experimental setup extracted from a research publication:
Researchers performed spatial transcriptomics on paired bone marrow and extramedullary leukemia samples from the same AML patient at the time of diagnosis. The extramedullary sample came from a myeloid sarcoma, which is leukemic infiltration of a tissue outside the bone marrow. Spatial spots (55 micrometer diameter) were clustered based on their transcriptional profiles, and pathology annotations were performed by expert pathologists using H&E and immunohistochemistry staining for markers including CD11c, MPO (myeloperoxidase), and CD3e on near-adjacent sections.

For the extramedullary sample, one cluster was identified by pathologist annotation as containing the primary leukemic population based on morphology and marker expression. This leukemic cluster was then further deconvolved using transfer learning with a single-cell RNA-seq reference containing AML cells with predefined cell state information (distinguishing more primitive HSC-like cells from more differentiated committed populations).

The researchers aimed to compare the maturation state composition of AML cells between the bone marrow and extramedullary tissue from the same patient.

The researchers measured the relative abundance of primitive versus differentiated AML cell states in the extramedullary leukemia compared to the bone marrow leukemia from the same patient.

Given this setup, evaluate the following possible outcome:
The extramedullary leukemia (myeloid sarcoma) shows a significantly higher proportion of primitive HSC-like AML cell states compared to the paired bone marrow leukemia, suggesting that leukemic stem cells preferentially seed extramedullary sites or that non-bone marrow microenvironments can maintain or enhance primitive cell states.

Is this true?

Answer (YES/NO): NO